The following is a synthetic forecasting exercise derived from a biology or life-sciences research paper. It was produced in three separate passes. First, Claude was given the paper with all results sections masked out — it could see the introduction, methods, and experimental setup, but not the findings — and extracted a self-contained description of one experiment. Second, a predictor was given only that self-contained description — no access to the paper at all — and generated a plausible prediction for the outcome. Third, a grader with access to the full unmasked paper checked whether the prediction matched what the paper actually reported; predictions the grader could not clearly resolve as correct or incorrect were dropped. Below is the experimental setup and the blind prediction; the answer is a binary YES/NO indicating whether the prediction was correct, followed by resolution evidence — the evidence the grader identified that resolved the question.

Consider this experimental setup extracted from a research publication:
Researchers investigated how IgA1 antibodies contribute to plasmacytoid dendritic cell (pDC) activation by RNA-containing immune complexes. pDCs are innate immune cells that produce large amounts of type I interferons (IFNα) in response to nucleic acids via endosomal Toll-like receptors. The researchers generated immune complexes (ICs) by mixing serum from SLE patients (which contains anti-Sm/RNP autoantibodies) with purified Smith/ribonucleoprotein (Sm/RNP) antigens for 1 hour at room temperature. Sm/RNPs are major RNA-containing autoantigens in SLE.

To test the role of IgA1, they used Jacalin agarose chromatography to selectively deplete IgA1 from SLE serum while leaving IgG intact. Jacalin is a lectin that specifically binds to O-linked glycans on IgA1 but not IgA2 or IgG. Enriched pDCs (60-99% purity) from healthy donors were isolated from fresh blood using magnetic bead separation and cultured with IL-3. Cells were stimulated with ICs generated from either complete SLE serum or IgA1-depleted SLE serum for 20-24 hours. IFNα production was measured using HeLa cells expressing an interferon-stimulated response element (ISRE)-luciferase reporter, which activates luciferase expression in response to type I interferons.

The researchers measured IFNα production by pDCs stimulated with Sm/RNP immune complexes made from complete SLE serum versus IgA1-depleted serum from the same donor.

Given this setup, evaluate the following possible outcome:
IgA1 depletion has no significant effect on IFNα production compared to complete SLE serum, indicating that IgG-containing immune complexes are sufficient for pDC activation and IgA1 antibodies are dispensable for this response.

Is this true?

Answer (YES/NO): NO